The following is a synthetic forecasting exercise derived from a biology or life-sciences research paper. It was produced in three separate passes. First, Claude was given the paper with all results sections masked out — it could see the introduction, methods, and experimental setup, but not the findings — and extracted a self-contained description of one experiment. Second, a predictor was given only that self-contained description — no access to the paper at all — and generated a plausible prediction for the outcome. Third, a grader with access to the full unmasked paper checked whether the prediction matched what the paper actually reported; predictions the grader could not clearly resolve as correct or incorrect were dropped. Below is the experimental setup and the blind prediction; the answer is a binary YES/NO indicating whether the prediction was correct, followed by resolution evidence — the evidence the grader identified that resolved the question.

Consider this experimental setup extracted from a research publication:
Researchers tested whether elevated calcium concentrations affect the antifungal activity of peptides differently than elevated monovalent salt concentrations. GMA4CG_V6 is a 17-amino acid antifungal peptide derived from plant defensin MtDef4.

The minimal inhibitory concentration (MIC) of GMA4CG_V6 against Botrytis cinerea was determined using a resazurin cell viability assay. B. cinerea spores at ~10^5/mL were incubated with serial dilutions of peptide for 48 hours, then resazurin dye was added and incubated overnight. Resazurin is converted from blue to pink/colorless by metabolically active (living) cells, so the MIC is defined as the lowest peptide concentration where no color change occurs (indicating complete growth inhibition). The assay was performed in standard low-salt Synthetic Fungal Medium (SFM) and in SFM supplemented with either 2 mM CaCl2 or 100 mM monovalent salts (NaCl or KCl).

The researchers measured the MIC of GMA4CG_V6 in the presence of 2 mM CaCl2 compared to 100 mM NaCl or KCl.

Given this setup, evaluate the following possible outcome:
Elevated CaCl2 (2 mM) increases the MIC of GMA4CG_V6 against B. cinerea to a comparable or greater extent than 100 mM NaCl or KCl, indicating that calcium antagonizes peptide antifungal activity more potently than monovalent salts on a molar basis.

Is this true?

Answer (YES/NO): YES